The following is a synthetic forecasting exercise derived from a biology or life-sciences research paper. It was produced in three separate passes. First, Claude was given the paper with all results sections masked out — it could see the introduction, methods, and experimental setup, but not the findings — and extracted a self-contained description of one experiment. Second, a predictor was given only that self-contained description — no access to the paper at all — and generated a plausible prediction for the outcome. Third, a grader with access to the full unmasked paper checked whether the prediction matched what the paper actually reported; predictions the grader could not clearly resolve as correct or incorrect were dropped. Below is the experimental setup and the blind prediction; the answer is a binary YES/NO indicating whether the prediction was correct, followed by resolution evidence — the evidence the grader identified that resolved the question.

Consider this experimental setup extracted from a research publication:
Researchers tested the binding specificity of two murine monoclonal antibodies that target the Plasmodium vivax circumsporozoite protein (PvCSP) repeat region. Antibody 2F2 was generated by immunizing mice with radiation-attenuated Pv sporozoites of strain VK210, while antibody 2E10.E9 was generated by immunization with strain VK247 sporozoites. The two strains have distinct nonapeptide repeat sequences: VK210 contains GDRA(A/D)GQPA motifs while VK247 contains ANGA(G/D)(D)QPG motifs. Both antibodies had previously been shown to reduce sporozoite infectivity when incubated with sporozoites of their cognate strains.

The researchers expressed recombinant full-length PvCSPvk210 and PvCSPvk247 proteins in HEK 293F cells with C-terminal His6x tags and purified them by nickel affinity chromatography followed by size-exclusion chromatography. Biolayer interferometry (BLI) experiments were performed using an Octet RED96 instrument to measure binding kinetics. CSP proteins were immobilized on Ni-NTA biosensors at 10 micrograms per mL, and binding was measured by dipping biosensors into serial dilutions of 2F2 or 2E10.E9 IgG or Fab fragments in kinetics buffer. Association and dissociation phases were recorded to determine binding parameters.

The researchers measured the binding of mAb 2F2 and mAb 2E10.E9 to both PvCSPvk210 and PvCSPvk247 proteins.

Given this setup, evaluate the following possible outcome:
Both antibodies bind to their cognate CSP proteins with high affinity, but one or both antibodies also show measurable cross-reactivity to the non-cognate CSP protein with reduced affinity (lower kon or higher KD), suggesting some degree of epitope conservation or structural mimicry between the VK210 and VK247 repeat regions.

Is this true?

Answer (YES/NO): NO